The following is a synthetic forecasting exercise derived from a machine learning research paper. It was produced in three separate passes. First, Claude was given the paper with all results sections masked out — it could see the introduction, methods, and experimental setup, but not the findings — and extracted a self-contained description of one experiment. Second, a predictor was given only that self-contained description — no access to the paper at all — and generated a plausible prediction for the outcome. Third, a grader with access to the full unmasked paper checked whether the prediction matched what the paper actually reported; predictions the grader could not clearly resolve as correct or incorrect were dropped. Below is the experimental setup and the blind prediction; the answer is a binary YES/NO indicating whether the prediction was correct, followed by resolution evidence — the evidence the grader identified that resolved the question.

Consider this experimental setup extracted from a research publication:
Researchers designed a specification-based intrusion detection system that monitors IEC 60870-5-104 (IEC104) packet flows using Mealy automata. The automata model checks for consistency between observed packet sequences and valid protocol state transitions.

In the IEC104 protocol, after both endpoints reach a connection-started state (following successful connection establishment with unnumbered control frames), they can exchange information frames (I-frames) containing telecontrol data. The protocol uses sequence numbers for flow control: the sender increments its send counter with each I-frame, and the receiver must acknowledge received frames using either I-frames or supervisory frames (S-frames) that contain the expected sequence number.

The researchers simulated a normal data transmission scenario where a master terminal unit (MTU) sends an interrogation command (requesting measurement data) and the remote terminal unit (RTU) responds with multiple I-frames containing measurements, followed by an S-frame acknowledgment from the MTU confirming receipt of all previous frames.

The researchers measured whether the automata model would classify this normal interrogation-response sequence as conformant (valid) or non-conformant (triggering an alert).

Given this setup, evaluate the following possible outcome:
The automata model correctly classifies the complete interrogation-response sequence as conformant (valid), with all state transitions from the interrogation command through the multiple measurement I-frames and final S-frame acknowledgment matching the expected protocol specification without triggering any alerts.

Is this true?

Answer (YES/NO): YES